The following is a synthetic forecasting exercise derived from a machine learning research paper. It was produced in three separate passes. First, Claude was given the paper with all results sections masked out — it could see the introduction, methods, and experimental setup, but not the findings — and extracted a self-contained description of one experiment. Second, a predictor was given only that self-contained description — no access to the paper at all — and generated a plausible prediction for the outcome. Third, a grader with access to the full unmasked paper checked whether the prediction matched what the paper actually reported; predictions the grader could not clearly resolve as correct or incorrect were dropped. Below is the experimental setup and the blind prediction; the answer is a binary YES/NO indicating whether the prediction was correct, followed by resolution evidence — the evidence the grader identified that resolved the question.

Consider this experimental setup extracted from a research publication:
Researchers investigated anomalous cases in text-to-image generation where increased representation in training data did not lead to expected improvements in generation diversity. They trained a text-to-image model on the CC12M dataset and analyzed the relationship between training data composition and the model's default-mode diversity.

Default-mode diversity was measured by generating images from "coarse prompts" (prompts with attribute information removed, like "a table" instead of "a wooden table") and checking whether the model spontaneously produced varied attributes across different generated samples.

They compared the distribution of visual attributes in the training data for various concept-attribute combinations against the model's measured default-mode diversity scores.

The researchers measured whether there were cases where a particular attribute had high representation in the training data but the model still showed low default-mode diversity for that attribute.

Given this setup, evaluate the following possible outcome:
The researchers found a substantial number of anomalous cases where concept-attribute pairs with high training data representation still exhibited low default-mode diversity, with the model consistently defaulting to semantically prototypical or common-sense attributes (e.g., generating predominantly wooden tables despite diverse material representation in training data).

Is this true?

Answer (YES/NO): NO